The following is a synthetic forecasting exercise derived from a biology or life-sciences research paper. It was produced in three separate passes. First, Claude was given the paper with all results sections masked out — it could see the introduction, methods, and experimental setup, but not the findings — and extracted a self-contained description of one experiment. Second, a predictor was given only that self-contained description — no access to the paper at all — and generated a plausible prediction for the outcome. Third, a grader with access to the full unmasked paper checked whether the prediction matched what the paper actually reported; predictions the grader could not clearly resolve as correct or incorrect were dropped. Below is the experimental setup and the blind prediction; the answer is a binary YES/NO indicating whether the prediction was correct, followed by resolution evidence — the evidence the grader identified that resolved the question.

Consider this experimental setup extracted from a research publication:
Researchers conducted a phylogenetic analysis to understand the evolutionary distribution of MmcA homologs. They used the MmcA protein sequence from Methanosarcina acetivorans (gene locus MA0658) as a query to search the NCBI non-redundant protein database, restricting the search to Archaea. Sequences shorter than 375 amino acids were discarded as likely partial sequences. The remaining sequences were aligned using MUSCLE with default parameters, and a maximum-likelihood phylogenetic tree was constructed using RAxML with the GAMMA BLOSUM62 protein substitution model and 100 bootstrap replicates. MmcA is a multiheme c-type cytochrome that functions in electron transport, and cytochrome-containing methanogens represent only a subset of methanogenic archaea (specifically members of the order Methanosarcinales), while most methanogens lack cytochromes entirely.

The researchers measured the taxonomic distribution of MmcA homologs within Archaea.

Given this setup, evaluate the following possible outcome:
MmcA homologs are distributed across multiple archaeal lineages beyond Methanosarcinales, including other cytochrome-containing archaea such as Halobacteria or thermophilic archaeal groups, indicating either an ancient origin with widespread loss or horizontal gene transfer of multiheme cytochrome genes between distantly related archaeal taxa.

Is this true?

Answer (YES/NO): NO